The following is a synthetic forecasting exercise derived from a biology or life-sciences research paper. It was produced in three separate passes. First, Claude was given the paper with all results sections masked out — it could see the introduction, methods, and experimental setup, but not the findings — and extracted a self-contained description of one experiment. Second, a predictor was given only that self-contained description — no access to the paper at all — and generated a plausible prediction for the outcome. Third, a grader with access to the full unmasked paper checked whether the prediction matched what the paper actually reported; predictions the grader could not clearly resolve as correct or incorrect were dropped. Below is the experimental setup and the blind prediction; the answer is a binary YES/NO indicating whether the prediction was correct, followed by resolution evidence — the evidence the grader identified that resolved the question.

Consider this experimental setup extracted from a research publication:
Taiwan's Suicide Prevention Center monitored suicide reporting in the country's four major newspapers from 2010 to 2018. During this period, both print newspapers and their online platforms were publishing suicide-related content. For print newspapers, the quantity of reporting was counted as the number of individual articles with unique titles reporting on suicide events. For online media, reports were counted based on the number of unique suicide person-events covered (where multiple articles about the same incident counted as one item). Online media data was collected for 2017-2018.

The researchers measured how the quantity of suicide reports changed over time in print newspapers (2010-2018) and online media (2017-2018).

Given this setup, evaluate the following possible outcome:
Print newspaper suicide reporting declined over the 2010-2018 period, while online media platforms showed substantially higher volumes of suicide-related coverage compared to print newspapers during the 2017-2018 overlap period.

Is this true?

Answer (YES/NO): YES